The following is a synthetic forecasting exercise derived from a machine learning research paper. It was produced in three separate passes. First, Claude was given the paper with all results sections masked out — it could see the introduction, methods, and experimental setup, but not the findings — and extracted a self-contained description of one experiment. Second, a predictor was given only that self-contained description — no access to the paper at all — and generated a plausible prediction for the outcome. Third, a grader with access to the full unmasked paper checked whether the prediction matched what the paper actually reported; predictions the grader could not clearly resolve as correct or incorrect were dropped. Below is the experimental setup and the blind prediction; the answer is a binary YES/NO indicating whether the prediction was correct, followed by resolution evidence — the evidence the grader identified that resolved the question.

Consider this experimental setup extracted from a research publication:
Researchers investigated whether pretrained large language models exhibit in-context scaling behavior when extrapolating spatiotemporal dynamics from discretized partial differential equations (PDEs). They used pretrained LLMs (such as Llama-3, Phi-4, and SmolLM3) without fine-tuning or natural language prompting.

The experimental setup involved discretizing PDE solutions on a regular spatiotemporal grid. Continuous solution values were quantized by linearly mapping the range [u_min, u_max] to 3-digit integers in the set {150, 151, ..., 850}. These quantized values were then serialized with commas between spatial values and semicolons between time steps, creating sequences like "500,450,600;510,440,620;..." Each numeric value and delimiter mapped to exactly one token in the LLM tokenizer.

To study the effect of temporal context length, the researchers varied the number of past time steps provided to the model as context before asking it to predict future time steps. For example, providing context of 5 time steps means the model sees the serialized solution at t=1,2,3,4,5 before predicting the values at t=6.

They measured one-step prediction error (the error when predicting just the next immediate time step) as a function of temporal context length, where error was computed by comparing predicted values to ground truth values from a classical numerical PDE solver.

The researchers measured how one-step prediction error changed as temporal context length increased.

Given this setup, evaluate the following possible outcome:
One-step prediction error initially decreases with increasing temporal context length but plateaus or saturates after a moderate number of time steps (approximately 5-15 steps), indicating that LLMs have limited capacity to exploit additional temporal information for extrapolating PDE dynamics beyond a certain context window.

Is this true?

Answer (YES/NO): NO